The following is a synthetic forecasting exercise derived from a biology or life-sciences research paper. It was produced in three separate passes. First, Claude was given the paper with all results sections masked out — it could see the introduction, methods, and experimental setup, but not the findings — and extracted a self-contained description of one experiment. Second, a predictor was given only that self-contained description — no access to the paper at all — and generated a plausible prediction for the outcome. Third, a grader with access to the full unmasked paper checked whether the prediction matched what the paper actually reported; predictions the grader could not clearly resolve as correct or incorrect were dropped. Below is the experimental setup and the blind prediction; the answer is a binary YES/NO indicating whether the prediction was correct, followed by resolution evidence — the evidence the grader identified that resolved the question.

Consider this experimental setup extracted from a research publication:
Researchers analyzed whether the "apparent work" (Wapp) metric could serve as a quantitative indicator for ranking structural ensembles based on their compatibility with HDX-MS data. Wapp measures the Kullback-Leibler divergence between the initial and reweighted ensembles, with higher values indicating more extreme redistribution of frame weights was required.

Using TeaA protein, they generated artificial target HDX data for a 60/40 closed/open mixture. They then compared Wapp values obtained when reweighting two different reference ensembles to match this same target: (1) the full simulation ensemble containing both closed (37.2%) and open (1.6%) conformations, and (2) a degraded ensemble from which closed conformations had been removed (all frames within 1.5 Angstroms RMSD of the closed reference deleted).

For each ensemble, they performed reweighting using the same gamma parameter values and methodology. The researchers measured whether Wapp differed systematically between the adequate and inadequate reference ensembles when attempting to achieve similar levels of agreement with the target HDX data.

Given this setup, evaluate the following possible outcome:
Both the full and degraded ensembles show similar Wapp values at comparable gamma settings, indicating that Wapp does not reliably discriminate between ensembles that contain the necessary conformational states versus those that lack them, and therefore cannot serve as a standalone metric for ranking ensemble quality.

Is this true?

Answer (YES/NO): NO